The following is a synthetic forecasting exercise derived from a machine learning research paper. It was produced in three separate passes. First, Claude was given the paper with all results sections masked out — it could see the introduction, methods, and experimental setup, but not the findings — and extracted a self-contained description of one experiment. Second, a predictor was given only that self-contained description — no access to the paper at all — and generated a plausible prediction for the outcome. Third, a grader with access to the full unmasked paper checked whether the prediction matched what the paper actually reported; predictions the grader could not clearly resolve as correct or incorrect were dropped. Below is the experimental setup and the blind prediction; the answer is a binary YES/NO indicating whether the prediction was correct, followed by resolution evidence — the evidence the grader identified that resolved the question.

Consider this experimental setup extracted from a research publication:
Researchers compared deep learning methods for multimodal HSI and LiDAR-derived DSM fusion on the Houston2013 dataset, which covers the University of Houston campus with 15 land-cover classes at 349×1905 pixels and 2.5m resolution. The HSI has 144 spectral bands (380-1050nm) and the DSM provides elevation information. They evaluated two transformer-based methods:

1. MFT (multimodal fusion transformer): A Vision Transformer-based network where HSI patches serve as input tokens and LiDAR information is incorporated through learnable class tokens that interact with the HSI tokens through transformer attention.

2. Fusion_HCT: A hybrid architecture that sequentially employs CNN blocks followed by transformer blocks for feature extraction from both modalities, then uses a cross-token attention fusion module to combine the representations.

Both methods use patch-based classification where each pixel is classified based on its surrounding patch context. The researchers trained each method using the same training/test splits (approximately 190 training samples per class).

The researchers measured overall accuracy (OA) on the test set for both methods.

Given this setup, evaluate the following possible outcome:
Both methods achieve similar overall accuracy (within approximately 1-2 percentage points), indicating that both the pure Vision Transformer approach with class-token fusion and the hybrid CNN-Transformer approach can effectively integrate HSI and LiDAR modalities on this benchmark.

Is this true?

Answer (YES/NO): YES